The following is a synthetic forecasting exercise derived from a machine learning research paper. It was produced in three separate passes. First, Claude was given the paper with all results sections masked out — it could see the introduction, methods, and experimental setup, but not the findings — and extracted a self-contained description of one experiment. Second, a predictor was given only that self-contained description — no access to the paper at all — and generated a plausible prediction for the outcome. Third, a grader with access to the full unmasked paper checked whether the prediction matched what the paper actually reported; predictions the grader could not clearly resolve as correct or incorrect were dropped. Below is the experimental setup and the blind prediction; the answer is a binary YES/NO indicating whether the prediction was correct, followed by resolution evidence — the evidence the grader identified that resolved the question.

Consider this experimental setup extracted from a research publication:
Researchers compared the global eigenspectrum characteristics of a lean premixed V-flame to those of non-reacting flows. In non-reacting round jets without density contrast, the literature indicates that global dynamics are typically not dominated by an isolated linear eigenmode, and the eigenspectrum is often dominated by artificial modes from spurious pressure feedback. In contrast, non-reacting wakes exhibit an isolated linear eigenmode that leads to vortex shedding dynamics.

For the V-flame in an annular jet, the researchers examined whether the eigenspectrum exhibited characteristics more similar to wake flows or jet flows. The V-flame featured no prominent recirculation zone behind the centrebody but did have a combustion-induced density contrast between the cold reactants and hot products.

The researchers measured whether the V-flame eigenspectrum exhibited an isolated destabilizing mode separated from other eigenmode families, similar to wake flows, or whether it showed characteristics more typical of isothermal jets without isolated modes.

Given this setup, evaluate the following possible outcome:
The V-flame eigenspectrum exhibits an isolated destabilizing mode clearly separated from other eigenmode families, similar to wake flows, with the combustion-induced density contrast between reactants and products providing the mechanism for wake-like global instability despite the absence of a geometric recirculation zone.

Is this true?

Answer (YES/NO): NO